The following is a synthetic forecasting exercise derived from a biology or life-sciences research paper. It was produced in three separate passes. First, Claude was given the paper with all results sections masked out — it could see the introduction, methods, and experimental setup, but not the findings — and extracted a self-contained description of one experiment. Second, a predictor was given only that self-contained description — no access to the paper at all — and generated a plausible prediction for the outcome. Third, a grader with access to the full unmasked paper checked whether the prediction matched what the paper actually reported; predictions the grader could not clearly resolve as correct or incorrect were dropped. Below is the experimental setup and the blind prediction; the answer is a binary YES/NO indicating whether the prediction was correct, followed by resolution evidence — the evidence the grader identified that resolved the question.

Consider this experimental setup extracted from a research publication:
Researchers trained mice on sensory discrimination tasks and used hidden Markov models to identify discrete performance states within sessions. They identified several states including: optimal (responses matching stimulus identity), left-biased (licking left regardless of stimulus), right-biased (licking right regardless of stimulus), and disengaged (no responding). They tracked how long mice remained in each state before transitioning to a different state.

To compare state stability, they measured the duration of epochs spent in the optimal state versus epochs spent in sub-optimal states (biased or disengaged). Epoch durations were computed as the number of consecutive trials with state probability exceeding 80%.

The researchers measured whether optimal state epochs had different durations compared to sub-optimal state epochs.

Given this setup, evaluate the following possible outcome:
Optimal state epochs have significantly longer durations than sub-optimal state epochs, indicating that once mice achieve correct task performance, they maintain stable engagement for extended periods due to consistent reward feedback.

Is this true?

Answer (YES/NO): YES